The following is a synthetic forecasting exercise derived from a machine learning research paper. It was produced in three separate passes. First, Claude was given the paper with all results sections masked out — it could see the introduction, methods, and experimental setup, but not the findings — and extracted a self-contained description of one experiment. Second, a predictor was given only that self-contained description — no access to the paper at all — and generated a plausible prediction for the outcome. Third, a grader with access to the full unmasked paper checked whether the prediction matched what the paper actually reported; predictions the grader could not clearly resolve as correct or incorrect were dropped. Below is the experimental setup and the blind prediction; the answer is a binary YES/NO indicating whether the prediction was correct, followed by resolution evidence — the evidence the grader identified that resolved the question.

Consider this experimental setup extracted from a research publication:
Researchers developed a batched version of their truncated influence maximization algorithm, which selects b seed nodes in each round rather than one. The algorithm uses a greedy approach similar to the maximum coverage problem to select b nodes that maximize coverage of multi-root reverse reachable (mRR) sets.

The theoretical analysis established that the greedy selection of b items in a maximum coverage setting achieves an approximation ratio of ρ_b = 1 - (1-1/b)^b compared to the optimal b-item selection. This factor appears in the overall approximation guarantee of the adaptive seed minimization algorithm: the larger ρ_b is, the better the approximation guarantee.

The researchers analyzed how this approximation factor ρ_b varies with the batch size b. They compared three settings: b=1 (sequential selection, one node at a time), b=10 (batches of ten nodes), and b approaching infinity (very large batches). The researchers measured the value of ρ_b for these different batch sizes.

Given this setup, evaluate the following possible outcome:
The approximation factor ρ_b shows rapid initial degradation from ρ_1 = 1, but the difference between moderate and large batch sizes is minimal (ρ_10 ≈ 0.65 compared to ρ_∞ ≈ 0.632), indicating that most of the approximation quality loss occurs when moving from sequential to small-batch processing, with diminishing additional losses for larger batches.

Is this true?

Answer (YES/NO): YES